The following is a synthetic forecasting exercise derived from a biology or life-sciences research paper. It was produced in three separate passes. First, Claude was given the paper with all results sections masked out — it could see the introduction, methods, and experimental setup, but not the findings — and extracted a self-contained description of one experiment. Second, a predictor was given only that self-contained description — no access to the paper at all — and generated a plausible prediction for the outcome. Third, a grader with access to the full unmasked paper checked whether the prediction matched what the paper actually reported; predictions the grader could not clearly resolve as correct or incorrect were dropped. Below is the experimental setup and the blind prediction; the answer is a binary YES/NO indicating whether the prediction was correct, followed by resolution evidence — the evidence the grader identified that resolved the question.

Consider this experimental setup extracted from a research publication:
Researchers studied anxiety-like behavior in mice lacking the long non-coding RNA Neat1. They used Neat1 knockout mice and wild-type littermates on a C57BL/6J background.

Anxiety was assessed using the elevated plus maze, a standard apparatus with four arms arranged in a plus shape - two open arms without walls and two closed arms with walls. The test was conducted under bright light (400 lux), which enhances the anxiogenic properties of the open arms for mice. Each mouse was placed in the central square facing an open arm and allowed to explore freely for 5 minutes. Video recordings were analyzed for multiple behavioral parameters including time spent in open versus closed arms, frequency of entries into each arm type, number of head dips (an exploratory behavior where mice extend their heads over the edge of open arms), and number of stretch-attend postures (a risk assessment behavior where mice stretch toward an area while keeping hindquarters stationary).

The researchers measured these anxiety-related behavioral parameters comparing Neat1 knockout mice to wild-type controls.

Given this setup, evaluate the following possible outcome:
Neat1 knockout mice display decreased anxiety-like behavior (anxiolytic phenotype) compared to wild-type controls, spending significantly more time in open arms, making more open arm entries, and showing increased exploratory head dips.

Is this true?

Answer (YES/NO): YES